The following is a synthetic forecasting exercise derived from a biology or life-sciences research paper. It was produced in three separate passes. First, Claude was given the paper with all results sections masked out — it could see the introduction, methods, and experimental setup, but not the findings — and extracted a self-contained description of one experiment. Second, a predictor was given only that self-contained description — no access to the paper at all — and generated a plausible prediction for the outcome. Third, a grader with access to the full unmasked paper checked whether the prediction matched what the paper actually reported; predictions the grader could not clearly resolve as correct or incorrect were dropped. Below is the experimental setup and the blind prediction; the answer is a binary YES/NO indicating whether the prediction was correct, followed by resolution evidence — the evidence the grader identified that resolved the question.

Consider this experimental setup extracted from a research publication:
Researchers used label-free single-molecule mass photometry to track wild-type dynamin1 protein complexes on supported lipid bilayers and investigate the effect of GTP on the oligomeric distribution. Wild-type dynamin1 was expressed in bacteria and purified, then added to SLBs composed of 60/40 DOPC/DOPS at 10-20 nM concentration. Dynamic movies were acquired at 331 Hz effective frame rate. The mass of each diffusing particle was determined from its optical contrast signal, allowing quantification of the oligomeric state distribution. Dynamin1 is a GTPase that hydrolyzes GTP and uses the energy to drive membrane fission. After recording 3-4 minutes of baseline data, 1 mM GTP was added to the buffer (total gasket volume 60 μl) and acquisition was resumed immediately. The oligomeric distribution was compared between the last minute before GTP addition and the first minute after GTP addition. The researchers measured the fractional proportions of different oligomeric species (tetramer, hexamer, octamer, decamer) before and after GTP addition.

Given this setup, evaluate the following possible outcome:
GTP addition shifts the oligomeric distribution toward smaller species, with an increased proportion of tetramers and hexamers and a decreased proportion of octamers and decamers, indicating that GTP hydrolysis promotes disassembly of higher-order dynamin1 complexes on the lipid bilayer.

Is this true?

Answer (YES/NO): YES